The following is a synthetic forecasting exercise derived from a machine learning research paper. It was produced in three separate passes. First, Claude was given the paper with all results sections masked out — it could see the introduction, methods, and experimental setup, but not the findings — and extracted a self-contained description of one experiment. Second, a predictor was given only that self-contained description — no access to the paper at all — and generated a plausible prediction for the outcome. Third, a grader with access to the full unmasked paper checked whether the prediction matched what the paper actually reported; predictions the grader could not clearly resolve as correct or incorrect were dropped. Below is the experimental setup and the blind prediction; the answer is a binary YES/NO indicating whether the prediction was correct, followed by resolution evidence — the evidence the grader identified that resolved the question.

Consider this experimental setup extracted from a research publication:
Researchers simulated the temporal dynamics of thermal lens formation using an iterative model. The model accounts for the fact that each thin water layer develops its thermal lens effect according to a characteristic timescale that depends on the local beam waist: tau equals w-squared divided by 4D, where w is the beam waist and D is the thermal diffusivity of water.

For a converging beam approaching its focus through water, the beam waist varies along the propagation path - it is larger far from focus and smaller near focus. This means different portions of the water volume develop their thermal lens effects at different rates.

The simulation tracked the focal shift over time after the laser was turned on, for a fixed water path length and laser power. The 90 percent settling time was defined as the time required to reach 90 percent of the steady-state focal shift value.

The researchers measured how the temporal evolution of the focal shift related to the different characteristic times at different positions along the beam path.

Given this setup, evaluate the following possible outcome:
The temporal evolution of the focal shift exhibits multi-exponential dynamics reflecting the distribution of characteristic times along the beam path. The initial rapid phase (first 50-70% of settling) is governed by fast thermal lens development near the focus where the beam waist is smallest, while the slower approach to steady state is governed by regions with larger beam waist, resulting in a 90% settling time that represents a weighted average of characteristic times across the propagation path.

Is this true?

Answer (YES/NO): NO